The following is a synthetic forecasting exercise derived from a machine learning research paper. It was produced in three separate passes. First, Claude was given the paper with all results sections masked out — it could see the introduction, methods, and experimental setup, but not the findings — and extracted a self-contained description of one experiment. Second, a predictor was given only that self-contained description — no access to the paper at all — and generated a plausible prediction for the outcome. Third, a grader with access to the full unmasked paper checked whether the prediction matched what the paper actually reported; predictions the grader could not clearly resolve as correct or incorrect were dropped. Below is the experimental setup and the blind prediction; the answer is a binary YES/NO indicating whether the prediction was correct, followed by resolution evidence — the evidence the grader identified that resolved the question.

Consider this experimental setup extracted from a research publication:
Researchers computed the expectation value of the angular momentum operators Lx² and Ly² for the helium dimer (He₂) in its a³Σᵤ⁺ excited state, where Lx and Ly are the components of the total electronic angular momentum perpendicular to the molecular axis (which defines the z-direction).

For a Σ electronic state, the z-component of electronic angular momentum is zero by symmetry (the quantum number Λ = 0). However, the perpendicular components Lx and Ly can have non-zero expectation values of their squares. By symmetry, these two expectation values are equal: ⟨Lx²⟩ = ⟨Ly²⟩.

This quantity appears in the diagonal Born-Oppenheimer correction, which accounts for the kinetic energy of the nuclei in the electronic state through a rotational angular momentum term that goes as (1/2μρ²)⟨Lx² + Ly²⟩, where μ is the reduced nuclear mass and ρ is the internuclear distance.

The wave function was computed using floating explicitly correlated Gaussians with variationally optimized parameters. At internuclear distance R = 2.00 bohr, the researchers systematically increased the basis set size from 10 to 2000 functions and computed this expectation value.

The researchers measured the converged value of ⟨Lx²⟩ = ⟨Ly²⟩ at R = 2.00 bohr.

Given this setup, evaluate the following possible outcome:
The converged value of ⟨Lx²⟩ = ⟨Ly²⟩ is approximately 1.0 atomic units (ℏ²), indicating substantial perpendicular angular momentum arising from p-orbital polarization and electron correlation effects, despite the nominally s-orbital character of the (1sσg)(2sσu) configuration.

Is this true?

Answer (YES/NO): NO